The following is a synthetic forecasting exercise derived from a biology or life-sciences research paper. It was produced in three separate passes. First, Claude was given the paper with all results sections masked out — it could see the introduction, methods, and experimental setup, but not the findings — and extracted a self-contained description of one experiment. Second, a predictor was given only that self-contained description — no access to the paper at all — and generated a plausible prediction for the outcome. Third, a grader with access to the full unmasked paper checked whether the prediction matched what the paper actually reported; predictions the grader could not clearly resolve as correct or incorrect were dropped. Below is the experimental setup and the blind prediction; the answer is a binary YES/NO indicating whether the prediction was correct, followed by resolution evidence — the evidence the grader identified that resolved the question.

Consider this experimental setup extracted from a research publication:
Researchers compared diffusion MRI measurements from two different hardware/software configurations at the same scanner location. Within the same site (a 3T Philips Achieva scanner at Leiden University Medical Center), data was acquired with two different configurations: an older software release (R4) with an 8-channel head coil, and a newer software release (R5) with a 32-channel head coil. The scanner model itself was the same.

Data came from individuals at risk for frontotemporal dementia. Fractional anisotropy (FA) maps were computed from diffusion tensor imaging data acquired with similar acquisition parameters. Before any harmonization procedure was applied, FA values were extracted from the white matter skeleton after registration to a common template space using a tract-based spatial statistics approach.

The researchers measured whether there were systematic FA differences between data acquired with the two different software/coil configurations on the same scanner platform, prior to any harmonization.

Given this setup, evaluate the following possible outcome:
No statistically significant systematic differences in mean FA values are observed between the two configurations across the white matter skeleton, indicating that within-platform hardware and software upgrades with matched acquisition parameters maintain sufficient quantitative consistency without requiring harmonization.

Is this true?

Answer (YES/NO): YES